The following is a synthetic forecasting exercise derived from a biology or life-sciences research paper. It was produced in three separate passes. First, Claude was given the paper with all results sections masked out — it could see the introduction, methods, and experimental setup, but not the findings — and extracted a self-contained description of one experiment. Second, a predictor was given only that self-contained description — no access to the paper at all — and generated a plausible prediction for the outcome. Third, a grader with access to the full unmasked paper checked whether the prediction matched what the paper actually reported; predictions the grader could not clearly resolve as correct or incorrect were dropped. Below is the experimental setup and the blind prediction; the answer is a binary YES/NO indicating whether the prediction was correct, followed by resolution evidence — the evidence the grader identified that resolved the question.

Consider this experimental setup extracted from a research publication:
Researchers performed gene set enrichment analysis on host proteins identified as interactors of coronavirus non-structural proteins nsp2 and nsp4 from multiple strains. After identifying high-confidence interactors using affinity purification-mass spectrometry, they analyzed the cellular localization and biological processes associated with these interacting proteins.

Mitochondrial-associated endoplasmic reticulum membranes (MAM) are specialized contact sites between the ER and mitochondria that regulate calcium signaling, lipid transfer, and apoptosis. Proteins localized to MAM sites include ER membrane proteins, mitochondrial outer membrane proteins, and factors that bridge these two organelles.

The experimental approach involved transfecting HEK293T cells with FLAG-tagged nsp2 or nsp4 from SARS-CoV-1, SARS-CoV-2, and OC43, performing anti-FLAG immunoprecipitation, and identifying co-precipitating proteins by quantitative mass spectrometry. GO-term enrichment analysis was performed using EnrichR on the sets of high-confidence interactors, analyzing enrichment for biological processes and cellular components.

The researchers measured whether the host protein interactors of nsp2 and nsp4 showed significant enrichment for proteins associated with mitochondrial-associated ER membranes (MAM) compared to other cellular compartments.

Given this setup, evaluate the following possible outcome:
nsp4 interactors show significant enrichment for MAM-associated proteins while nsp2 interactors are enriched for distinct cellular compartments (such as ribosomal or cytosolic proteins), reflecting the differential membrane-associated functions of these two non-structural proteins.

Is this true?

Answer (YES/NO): NO